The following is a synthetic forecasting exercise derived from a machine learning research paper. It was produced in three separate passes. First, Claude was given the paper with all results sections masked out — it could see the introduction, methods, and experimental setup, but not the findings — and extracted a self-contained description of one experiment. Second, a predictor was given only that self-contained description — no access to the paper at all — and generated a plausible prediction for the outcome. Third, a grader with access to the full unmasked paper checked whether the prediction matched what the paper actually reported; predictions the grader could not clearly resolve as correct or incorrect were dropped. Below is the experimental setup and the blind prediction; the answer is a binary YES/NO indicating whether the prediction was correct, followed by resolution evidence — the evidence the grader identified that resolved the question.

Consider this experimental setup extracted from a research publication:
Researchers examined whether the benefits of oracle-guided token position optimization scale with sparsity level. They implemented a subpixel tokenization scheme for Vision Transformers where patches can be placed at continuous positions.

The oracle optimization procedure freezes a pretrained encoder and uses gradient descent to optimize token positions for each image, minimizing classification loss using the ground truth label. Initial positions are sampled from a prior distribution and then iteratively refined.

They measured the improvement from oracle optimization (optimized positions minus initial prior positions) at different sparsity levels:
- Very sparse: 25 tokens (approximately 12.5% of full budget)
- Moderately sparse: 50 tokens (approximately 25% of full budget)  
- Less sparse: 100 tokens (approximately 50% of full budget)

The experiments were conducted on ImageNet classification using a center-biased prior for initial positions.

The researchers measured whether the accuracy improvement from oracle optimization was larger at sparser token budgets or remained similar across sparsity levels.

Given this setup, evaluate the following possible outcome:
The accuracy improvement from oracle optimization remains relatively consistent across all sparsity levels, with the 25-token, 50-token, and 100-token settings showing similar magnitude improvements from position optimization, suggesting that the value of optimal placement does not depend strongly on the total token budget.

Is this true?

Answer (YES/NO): NO